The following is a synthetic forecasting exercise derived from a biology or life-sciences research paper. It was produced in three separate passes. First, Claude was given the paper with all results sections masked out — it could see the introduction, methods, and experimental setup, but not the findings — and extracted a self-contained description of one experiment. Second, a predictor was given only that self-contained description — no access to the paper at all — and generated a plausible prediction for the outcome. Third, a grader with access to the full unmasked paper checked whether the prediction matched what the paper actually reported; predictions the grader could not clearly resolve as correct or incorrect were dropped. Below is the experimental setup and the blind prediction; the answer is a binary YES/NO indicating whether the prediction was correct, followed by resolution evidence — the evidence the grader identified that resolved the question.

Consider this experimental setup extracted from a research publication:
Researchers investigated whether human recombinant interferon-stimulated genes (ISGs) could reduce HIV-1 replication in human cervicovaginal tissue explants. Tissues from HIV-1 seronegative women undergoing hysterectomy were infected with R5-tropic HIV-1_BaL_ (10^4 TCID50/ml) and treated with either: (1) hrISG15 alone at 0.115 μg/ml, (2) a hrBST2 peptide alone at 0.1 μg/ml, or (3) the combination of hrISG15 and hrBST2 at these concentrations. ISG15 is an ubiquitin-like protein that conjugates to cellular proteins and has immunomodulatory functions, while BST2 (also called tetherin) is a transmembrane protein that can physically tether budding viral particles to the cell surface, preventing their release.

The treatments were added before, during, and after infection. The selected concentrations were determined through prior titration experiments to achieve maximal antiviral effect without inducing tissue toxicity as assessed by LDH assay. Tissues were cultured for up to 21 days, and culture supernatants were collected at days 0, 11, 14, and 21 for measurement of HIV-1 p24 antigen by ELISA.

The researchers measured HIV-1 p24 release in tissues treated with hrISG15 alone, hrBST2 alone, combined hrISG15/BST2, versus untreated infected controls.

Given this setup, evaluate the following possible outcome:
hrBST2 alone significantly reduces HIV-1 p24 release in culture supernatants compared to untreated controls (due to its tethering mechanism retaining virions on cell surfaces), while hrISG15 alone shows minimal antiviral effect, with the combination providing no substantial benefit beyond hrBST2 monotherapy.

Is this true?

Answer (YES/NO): NO